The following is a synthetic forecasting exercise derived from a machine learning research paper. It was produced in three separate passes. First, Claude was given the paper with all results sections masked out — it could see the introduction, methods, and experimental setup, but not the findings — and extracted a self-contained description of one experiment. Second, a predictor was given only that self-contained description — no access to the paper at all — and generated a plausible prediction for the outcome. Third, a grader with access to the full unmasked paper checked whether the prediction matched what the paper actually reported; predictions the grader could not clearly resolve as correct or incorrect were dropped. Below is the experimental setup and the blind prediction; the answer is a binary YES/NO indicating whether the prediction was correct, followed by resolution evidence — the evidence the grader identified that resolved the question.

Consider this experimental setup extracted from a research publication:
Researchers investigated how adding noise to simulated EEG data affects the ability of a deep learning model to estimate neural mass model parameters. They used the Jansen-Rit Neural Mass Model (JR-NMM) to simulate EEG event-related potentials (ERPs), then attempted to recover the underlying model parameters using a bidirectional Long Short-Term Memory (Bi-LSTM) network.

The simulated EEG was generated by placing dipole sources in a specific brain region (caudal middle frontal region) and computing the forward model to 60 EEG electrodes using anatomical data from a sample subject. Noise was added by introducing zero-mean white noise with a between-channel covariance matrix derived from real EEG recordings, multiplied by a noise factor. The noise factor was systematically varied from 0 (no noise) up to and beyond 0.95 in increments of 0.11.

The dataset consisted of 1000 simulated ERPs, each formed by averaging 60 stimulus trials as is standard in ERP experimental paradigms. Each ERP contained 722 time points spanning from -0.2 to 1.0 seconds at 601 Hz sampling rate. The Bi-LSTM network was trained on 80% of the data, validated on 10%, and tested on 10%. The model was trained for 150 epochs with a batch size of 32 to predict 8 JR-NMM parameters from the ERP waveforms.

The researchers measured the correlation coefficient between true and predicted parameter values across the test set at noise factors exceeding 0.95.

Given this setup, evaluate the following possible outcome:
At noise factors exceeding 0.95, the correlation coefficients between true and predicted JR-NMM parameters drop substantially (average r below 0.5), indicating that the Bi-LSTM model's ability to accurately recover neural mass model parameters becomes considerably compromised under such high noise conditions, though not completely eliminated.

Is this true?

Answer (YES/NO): NO